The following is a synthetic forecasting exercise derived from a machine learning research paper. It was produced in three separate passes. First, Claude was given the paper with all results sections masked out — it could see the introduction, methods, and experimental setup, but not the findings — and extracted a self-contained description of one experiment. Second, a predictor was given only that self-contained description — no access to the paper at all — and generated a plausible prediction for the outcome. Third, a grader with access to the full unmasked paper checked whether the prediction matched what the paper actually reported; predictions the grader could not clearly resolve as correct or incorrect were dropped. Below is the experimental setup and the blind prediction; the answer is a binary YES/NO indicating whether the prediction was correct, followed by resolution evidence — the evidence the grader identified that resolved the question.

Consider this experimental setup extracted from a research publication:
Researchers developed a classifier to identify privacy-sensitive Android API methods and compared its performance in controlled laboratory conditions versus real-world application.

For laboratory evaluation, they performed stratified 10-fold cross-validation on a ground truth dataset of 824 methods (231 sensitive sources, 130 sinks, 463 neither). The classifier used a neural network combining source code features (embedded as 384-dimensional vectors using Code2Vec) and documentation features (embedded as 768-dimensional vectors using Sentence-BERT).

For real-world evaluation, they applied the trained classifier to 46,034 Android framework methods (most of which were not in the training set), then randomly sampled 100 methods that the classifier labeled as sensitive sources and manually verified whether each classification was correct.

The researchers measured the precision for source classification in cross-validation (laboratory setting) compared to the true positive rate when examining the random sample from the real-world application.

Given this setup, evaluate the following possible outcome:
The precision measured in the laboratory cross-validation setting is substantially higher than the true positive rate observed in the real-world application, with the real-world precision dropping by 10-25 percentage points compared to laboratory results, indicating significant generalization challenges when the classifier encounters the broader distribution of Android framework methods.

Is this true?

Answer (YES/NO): NO